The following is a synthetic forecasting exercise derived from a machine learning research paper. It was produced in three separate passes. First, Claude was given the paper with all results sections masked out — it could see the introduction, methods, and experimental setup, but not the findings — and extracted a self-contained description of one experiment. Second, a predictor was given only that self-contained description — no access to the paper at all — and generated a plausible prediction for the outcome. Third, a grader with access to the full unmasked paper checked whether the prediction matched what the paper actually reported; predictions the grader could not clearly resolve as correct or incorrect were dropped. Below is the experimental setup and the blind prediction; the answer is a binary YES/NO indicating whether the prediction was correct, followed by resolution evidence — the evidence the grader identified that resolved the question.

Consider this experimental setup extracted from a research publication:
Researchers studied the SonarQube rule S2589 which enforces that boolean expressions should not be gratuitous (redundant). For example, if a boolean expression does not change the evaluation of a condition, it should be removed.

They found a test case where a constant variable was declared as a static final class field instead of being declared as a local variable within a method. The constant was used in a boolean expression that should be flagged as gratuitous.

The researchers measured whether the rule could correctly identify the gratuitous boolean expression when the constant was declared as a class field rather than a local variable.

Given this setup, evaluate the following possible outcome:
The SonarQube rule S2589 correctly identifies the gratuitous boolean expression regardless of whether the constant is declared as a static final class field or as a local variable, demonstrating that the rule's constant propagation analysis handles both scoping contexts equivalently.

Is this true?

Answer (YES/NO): NO